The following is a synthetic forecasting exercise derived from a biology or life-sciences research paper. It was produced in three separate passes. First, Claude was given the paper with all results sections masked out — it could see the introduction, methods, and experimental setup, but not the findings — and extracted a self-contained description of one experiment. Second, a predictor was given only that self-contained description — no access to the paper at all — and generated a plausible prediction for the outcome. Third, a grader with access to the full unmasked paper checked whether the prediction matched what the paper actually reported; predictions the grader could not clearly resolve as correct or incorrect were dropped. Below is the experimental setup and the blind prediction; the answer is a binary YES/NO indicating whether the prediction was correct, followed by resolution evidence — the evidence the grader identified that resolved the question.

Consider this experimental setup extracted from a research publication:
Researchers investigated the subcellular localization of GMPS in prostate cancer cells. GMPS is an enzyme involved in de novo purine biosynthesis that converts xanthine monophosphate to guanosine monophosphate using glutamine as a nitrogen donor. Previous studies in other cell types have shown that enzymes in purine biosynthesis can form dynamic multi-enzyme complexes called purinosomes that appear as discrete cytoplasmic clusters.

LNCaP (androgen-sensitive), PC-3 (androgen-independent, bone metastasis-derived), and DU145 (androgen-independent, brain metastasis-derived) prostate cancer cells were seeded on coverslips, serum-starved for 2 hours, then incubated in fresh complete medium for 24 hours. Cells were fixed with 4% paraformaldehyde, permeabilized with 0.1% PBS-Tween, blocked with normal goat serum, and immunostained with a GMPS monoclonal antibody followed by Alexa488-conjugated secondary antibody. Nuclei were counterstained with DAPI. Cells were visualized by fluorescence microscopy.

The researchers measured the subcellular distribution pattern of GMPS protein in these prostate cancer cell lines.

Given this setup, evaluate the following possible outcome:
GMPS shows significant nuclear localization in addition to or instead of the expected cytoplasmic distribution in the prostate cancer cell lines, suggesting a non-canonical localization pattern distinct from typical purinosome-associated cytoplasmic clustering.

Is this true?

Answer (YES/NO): YES